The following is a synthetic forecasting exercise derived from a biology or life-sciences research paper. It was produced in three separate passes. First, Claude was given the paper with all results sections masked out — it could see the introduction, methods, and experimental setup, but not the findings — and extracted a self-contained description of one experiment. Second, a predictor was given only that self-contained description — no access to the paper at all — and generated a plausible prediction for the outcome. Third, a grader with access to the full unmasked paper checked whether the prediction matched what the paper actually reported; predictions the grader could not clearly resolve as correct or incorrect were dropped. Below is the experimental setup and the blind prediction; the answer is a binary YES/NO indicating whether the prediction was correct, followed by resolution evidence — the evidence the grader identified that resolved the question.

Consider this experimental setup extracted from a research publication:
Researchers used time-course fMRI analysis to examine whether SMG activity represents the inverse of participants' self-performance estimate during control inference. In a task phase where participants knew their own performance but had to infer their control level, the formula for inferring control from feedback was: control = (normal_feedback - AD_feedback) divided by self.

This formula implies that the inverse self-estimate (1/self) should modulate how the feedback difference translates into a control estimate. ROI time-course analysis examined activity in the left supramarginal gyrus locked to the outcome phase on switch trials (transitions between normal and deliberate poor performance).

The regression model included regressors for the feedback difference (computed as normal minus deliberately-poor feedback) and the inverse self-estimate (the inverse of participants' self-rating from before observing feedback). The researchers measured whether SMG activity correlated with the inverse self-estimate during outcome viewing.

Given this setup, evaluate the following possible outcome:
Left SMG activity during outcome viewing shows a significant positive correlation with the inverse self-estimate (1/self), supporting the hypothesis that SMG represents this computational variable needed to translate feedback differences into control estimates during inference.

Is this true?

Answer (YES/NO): NO